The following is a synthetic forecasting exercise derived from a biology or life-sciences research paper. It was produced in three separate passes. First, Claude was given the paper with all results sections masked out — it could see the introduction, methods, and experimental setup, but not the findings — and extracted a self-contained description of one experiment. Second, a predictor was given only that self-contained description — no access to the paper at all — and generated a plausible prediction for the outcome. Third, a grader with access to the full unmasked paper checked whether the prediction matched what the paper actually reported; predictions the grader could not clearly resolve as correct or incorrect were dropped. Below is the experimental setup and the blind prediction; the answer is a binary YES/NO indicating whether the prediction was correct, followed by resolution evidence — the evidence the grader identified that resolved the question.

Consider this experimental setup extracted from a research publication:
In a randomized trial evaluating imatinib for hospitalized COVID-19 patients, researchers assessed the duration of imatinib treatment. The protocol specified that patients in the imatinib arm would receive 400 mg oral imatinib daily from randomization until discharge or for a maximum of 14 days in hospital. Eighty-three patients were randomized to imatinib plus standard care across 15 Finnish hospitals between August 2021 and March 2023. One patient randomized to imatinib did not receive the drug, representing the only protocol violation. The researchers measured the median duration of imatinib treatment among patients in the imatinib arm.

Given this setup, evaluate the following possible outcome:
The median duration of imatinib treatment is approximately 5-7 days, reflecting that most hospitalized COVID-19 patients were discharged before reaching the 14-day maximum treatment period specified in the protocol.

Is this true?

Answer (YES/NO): YES